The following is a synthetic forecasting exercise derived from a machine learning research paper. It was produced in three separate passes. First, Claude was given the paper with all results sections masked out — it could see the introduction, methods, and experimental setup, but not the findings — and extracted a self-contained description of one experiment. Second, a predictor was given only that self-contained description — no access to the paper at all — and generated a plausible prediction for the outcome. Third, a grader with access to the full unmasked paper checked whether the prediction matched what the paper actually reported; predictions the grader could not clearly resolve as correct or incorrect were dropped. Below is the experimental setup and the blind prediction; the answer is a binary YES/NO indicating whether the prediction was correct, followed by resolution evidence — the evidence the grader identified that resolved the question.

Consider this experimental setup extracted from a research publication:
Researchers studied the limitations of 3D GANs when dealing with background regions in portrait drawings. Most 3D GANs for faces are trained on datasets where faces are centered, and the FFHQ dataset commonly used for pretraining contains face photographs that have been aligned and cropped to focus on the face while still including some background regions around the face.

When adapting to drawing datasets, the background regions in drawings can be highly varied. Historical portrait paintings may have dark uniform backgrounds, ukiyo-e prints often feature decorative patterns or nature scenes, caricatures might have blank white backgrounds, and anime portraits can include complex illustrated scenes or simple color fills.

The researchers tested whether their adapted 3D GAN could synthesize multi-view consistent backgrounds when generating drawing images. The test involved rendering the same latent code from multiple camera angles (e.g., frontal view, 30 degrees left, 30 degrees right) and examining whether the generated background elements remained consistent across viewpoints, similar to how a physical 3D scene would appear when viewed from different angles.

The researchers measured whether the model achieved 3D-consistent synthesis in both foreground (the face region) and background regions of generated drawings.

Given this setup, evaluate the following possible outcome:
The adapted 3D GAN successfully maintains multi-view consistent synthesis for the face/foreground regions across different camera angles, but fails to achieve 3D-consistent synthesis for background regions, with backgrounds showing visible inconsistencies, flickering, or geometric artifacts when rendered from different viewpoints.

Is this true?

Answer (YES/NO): YES